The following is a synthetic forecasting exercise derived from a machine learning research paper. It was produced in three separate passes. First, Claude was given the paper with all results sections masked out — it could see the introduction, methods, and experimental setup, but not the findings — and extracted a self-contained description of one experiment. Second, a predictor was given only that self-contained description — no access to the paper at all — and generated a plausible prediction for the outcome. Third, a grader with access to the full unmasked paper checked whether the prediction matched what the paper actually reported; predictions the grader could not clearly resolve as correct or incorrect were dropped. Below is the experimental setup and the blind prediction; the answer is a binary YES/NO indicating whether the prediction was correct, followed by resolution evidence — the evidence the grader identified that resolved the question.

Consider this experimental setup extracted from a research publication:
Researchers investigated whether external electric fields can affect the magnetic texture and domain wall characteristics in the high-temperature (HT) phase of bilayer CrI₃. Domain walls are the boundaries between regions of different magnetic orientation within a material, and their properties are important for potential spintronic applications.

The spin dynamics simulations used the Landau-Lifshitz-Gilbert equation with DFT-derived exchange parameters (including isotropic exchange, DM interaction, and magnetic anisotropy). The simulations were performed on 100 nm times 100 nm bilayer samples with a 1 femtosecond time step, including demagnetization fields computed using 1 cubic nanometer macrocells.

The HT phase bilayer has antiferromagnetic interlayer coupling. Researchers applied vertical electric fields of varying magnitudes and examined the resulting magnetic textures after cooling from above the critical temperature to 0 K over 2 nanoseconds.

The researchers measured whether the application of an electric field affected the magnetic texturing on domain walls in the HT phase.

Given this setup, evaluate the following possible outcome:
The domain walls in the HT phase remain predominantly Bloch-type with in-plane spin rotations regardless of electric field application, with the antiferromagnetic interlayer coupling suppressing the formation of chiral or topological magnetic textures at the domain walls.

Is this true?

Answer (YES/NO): NO